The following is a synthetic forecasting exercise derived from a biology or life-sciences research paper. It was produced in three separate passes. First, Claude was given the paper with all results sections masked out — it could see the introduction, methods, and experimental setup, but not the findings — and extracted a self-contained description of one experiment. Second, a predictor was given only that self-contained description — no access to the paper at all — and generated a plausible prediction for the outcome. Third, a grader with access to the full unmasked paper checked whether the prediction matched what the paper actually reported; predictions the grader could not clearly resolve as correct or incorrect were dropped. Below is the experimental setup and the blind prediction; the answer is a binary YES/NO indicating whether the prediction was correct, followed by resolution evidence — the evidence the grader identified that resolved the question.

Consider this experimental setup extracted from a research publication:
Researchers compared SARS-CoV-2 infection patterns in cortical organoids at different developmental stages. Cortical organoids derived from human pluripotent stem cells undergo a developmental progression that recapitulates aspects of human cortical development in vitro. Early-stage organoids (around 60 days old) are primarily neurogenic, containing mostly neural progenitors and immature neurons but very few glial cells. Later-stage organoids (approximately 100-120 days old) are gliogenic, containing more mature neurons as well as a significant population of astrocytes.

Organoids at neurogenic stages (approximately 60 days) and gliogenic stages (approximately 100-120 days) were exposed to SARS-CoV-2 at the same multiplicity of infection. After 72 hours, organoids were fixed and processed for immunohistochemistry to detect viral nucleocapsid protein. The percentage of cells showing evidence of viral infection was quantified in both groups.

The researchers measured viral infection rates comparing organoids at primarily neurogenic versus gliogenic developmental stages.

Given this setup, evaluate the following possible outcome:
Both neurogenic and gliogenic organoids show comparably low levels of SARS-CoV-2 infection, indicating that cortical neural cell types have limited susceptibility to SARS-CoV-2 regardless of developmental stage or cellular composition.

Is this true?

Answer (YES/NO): NO